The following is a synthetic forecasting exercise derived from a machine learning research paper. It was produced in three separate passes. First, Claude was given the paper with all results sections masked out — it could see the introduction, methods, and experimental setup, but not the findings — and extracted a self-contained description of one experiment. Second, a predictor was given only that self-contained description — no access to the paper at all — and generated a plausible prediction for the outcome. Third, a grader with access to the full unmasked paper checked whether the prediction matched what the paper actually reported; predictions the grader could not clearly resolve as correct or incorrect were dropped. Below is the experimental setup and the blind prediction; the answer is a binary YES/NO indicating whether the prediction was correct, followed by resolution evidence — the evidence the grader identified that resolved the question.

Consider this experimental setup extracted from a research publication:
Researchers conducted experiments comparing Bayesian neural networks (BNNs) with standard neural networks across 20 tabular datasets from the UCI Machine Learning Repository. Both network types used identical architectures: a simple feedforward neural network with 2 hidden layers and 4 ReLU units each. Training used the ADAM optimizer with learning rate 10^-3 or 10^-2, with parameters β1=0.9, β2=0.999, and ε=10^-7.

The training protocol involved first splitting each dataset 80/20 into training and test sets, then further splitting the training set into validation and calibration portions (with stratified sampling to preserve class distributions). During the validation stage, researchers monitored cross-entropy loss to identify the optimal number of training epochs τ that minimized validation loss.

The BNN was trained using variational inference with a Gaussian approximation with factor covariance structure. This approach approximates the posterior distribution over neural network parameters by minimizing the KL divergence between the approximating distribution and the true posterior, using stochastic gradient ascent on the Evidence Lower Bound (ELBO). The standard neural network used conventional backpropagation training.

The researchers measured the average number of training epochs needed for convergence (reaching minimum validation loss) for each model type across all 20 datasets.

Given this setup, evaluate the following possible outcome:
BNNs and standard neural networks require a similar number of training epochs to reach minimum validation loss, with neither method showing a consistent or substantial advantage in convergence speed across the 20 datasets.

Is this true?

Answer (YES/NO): NO